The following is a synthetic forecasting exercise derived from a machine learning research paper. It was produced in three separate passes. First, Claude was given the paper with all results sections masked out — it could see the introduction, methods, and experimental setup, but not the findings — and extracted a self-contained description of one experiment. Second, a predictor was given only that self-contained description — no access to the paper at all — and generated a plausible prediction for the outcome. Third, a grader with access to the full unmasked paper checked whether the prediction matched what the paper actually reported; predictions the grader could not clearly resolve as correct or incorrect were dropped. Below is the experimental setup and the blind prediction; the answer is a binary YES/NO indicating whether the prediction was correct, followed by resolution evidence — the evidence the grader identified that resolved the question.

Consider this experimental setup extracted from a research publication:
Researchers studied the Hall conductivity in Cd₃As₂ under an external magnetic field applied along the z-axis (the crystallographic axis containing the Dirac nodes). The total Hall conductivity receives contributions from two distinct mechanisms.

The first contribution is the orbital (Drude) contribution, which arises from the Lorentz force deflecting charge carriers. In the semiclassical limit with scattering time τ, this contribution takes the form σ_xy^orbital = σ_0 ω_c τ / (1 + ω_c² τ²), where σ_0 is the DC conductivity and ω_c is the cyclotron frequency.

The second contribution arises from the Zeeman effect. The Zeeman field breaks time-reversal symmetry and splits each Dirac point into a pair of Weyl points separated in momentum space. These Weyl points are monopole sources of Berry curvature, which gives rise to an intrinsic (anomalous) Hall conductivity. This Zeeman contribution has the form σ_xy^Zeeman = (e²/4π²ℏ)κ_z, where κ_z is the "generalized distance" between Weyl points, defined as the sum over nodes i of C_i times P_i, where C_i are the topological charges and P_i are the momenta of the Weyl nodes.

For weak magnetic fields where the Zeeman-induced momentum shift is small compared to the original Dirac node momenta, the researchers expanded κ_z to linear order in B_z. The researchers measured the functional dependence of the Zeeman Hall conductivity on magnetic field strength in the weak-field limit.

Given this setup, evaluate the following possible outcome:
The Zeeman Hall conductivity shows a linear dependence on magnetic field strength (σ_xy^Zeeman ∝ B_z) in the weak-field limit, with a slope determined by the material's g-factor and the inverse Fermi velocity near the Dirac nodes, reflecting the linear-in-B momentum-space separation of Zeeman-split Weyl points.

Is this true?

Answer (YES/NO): YES